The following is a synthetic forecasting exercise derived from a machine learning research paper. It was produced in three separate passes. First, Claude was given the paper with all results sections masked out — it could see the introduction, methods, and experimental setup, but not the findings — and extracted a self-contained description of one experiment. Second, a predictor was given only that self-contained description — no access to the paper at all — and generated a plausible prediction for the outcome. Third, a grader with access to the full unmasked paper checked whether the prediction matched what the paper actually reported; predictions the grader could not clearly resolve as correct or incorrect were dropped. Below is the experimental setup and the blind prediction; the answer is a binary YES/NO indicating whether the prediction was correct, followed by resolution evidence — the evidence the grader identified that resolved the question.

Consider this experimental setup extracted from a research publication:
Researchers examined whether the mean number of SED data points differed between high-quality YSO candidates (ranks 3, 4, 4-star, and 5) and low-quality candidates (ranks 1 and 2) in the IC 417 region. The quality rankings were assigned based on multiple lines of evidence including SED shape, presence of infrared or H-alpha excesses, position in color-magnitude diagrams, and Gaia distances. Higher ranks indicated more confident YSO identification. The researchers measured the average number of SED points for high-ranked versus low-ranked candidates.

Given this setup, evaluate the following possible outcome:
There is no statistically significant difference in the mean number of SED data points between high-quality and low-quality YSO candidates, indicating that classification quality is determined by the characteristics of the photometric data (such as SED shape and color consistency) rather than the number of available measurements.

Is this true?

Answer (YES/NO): NO